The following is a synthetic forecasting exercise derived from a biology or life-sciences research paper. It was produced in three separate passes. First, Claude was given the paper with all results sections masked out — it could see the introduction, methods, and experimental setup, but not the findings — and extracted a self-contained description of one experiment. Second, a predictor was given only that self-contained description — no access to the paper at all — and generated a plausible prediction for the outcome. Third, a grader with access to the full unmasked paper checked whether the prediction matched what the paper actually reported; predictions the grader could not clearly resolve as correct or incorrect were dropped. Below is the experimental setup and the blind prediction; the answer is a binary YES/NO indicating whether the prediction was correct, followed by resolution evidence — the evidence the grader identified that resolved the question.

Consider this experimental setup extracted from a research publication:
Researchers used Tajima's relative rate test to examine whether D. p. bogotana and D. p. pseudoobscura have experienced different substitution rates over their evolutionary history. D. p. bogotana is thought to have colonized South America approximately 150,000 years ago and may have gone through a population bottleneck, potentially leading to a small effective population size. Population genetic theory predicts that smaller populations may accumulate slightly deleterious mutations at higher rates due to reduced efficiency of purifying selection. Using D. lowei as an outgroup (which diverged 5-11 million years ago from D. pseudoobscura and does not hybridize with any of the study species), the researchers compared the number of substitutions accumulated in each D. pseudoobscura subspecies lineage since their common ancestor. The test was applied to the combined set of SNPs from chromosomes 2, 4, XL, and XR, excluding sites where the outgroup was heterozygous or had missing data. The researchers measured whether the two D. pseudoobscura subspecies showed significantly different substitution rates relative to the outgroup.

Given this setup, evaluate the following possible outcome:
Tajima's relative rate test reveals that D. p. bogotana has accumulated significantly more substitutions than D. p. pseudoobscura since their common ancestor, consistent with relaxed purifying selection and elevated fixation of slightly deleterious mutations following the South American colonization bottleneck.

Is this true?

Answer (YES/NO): YES